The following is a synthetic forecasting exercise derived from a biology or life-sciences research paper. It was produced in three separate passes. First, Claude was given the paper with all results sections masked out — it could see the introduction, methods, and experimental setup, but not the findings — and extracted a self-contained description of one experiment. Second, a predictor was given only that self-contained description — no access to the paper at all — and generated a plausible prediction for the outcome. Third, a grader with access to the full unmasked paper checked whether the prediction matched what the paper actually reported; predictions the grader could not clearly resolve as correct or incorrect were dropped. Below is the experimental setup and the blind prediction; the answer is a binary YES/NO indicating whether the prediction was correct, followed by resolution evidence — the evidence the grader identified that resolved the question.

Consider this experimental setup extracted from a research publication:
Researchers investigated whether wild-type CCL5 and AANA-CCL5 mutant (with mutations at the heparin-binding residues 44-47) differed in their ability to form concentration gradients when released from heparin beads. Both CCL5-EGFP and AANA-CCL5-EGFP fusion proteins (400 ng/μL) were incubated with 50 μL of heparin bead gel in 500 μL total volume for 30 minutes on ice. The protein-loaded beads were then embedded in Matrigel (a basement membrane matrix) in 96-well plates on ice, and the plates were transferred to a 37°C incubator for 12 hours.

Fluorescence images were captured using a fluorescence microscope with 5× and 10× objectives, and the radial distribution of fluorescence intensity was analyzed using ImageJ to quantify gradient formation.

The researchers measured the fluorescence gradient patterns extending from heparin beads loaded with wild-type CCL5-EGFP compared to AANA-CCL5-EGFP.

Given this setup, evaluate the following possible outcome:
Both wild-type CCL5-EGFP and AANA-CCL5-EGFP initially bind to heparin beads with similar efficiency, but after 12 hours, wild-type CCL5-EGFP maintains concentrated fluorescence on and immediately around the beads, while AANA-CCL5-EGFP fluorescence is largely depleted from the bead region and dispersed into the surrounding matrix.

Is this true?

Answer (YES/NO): NO